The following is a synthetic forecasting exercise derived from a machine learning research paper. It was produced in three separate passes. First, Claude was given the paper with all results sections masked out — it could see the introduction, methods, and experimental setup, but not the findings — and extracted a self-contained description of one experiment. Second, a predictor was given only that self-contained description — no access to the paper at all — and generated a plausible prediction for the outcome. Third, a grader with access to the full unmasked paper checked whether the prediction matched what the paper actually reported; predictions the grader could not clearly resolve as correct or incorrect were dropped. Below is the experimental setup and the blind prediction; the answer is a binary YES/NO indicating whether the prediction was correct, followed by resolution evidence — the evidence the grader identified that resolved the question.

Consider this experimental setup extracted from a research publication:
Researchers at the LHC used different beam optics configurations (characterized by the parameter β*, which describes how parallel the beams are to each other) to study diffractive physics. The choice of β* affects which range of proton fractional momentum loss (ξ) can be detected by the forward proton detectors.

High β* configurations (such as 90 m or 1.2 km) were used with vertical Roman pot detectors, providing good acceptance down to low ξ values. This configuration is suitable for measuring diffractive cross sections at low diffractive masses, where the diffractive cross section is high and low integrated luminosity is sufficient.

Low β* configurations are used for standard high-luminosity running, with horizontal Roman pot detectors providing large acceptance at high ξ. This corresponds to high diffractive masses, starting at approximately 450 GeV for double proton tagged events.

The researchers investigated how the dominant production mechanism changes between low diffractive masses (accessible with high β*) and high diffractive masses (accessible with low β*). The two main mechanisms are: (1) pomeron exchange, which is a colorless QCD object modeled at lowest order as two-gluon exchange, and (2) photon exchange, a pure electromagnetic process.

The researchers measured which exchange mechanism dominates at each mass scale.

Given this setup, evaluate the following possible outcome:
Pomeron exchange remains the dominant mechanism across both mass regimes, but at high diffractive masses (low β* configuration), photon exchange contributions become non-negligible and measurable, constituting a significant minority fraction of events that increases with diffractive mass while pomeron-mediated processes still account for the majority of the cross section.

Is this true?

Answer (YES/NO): NO